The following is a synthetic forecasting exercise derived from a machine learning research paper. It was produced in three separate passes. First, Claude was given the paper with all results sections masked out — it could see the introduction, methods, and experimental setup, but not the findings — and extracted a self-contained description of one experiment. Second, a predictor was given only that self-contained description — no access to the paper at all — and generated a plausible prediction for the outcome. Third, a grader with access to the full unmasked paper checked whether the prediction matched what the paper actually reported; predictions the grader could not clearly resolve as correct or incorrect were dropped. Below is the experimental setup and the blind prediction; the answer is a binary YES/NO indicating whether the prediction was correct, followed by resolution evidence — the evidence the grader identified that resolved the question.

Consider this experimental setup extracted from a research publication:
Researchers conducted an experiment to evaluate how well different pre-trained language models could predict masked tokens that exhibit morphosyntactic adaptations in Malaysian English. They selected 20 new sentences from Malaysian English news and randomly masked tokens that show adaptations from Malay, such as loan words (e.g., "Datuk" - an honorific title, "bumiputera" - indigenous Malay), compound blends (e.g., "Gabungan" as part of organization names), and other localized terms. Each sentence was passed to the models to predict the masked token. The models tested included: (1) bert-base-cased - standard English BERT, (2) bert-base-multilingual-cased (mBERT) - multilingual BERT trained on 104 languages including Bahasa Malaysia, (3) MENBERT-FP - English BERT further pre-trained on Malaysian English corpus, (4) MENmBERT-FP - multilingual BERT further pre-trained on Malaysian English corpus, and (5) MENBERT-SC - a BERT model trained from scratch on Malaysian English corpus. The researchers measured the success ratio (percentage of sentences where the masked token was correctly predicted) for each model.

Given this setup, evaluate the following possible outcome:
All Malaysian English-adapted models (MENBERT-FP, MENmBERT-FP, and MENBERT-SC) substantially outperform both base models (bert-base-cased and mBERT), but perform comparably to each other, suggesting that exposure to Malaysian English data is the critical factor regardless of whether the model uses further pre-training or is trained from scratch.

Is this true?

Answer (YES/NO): NO